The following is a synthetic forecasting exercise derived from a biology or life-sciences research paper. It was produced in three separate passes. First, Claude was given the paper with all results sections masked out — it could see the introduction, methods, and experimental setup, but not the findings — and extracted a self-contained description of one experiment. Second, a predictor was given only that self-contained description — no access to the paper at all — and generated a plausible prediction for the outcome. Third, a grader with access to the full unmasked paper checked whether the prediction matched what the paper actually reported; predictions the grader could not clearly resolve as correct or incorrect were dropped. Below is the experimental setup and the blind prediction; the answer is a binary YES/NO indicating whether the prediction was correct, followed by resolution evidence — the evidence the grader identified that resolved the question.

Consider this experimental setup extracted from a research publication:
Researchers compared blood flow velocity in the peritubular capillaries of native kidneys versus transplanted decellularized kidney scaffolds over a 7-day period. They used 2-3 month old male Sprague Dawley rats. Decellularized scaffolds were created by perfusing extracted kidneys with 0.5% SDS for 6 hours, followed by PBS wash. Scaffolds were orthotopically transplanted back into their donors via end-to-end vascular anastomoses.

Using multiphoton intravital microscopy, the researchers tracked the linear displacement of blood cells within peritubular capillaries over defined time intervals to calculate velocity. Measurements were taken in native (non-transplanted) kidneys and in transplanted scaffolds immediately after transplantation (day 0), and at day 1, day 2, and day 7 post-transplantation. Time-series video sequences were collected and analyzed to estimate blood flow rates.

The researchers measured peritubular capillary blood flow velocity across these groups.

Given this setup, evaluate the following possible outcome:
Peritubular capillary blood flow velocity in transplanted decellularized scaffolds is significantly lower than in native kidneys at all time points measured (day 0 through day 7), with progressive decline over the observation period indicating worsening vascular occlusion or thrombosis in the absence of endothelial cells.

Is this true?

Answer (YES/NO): NO